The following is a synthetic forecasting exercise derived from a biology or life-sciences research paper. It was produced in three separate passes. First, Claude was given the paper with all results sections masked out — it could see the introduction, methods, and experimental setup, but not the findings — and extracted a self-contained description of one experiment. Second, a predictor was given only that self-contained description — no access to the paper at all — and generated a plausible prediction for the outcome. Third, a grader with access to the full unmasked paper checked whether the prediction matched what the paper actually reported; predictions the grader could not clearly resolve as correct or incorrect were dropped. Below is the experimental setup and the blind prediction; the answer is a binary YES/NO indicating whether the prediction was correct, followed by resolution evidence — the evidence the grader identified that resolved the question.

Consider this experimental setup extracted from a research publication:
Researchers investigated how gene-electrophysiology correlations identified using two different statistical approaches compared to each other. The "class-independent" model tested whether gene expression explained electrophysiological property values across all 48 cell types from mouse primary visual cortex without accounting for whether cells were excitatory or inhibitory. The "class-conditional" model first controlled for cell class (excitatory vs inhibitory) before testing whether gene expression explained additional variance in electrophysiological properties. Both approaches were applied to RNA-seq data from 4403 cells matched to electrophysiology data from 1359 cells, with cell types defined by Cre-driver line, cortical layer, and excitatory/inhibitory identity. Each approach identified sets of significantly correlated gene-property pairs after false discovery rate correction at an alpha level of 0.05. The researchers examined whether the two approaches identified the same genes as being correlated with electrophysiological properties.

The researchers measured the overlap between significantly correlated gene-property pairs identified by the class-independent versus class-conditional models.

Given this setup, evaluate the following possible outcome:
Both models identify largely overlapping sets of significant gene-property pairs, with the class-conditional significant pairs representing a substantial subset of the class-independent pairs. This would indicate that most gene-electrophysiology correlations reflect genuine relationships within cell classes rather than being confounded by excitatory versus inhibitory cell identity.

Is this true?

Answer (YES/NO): NO